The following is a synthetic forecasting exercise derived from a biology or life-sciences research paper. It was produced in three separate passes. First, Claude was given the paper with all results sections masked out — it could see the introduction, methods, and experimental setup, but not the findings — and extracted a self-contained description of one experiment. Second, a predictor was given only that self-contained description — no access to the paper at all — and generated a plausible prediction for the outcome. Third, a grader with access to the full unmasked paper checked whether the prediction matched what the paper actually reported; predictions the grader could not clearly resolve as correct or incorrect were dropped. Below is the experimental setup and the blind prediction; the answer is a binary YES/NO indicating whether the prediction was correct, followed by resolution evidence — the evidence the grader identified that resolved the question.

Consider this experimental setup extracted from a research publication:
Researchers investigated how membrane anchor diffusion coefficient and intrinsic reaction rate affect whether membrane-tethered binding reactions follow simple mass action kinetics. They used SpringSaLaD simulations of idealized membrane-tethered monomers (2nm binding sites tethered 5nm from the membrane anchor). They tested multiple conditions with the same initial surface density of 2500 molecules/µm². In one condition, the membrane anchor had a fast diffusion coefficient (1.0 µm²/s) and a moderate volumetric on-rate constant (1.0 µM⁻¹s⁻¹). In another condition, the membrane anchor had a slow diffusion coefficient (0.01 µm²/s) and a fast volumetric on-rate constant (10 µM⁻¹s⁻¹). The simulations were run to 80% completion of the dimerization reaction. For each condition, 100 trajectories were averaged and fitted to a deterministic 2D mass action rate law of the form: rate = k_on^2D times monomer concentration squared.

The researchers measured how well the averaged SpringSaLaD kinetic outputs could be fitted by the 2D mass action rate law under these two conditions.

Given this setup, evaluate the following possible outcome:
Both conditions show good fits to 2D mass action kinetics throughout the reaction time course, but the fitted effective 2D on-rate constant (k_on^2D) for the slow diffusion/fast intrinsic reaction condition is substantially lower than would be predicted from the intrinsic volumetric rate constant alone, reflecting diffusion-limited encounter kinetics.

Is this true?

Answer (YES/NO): NO